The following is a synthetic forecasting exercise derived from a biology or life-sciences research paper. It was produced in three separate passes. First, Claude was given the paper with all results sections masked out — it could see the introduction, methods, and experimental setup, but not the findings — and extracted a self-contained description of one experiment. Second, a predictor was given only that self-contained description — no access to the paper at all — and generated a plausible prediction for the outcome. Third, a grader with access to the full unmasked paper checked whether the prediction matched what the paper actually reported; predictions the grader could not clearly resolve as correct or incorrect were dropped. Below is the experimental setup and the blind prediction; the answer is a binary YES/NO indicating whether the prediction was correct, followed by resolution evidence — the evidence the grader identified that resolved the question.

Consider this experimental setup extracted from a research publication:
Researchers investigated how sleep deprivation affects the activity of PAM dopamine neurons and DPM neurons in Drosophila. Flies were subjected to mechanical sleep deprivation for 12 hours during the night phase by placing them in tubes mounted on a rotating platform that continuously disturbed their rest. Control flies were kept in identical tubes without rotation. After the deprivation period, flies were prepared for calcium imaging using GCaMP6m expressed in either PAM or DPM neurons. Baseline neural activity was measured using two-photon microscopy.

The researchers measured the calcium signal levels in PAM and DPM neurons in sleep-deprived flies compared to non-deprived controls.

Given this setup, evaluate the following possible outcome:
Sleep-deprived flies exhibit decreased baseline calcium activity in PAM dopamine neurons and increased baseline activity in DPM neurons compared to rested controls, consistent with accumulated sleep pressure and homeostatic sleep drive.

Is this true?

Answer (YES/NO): NO